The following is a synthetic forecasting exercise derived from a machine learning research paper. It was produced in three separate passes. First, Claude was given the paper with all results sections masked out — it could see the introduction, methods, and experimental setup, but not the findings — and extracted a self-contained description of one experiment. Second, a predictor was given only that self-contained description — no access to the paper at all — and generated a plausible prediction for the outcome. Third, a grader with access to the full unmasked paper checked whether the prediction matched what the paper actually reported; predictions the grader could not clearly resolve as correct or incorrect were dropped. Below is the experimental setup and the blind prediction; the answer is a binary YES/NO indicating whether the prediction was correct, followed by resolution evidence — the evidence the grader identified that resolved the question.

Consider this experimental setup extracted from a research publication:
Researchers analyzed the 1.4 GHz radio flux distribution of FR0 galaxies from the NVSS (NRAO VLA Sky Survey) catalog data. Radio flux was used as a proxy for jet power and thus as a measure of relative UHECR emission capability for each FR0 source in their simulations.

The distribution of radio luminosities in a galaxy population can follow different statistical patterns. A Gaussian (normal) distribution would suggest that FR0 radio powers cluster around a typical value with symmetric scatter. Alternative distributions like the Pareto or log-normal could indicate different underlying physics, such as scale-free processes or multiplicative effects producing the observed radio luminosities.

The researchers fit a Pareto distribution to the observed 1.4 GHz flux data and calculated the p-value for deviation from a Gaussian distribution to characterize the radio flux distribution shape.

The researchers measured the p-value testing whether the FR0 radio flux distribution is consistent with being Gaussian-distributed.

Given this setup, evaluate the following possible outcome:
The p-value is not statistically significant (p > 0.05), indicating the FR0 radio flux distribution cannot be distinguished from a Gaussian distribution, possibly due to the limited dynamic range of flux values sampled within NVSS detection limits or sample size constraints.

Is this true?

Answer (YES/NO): NO